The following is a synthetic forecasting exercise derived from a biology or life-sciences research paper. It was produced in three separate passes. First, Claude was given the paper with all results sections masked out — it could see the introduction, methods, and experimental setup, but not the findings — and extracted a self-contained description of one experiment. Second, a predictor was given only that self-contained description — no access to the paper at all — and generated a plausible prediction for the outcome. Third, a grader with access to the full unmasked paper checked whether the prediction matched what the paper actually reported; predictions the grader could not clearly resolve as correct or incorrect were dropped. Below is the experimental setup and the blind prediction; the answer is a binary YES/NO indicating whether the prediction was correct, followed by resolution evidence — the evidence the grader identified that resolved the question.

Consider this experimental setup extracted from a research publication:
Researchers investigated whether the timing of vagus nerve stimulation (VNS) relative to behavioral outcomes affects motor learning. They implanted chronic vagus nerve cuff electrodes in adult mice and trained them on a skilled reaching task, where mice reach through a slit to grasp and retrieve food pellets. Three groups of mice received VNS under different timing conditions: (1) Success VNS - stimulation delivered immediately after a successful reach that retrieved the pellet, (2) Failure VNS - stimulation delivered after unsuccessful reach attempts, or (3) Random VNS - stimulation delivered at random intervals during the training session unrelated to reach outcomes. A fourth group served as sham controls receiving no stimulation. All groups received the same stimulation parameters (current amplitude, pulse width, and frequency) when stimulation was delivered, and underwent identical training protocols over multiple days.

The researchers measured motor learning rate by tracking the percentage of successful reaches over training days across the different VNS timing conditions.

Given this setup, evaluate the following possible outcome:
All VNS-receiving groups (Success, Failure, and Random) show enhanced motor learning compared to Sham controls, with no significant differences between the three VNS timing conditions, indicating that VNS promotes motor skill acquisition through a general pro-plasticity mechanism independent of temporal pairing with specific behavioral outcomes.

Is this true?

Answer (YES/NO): NO